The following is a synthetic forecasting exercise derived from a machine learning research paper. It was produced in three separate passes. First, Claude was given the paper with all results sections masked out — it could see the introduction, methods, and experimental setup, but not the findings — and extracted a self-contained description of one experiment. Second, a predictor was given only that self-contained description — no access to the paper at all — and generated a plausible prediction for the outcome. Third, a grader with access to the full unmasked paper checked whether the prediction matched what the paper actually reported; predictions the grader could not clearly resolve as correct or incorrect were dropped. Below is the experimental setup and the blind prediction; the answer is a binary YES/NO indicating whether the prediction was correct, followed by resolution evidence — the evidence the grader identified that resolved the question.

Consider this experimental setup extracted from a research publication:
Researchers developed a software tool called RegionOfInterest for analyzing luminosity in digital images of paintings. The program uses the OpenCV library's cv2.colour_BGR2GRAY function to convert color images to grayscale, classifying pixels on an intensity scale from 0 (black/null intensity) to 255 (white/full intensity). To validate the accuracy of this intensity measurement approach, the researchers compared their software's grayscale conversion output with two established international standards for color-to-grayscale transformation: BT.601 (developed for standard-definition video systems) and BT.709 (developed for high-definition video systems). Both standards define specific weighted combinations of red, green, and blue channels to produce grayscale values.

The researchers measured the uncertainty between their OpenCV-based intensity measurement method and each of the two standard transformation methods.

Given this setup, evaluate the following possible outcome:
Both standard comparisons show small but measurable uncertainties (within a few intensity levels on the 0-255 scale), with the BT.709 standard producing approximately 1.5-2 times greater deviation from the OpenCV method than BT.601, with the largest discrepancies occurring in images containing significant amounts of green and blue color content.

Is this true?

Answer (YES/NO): NO